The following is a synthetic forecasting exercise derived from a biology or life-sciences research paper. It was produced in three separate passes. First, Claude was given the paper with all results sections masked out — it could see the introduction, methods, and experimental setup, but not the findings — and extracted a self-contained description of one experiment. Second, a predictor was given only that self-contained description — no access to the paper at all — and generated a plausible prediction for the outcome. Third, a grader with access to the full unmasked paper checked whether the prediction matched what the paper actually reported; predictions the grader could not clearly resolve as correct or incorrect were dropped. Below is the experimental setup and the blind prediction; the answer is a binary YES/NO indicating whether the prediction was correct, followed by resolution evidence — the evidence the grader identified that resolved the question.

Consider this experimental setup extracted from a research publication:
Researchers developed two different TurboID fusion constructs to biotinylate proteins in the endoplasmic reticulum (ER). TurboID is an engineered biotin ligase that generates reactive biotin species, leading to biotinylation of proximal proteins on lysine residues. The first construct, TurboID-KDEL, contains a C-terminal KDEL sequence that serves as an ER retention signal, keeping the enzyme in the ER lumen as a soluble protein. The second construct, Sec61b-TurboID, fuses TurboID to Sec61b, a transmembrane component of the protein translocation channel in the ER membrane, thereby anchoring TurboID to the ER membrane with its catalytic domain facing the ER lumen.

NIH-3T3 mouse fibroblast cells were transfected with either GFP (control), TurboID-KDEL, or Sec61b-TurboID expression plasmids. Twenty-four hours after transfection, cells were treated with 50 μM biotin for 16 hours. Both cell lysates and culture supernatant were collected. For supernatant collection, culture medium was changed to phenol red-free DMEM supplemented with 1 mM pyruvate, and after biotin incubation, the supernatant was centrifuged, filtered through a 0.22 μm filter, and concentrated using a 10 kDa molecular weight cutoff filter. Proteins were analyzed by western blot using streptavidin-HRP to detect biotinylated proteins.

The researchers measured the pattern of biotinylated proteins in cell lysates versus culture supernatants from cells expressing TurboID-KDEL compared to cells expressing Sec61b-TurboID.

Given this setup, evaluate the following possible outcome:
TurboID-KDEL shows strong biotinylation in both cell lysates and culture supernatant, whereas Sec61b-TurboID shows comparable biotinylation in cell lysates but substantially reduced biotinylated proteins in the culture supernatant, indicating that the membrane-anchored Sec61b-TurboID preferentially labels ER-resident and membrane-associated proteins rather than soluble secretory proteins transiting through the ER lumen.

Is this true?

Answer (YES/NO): NO